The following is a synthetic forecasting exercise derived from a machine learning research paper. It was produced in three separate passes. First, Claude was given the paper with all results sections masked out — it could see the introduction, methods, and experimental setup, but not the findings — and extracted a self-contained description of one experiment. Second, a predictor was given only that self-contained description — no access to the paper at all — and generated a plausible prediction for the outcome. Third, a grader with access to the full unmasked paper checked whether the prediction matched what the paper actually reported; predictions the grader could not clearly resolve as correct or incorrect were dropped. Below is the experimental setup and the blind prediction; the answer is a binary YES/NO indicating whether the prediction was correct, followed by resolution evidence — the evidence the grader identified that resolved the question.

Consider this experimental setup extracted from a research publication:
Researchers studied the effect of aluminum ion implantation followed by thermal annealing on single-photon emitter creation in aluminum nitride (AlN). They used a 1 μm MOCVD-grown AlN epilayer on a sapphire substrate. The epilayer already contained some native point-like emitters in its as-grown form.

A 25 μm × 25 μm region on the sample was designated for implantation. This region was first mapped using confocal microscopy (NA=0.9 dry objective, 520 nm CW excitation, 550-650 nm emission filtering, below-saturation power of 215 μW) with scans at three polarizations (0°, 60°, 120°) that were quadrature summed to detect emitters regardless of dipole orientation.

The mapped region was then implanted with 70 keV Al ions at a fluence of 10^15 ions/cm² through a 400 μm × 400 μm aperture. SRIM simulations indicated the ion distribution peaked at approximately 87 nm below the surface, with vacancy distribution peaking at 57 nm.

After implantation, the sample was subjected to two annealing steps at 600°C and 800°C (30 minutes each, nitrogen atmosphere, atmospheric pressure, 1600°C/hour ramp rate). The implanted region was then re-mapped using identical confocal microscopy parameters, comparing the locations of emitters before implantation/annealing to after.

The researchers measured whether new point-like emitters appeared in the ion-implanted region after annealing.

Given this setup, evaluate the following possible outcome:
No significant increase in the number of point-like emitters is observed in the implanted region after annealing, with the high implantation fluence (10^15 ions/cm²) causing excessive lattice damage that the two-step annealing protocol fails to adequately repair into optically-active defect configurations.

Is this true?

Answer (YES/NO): NO